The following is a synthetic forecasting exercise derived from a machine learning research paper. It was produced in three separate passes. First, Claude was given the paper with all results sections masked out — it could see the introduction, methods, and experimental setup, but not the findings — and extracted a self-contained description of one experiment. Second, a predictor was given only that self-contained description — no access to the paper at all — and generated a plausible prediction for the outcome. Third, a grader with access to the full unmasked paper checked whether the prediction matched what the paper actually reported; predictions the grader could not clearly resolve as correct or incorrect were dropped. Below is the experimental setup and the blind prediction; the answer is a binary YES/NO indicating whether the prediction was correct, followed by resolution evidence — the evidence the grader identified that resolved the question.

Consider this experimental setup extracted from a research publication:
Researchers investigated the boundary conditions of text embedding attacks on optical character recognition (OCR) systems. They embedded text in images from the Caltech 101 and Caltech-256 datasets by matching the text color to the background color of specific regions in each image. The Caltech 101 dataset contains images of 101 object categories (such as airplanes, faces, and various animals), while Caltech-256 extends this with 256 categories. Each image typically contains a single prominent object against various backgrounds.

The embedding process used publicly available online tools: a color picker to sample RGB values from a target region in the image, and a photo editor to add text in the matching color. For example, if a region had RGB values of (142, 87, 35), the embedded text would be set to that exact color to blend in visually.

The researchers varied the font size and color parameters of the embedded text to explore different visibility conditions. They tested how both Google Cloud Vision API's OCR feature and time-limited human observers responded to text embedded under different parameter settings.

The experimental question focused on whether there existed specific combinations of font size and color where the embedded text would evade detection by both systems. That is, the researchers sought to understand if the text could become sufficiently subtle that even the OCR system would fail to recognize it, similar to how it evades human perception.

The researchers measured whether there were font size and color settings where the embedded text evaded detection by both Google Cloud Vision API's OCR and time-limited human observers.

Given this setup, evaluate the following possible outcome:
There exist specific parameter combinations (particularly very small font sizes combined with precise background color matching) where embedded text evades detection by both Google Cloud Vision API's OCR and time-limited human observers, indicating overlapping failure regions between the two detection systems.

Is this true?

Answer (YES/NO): YES